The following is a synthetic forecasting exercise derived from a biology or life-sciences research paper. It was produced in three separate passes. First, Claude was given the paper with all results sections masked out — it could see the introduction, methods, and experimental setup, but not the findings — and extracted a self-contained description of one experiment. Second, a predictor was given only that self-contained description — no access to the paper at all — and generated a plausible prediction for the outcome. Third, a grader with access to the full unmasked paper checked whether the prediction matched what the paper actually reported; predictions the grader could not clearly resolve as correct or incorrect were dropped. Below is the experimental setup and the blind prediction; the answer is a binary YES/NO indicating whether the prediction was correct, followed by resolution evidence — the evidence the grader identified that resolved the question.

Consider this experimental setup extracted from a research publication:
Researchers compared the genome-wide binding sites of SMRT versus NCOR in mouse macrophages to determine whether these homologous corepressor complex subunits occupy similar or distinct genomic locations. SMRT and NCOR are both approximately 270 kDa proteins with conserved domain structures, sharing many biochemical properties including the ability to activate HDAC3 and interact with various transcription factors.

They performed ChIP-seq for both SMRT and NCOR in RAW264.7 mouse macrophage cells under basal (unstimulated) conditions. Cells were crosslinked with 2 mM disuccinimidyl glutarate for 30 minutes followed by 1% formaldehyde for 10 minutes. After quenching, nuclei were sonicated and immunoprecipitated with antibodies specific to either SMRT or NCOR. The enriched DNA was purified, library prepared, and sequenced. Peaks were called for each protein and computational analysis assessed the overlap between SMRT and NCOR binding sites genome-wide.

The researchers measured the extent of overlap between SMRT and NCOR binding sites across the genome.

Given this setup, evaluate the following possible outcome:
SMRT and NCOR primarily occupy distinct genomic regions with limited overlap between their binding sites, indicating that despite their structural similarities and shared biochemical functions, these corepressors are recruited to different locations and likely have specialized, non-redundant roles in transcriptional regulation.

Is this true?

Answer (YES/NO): NO